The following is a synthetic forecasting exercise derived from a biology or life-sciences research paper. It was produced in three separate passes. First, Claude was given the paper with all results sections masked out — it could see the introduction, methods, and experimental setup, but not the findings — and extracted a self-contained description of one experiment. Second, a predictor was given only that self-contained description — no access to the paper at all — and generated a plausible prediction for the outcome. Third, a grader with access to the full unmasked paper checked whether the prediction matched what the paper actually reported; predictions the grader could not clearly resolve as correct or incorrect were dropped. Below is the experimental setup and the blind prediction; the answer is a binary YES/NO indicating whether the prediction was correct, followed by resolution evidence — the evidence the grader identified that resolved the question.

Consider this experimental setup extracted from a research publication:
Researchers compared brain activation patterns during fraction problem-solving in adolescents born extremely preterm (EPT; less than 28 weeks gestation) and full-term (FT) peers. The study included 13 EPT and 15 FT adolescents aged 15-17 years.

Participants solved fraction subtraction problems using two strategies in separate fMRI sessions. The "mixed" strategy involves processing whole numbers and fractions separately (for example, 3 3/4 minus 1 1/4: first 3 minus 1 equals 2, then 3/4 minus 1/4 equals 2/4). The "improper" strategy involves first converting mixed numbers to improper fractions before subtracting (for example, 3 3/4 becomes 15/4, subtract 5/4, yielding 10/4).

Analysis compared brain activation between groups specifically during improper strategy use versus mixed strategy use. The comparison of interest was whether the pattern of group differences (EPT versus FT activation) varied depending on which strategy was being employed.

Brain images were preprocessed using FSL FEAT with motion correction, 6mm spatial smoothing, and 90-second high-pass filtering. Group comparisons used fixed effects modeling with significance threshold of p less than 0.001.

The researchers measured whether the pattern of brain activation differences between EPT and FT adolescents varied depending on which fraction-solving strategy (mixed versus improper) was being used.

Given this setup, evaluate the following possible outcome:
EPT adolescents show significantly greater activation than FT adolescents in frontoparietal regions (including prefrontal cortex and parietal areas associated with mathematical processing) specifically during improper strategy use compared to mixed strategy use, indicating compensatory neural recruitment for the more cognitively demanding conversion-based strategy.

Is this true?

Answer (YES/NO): NO